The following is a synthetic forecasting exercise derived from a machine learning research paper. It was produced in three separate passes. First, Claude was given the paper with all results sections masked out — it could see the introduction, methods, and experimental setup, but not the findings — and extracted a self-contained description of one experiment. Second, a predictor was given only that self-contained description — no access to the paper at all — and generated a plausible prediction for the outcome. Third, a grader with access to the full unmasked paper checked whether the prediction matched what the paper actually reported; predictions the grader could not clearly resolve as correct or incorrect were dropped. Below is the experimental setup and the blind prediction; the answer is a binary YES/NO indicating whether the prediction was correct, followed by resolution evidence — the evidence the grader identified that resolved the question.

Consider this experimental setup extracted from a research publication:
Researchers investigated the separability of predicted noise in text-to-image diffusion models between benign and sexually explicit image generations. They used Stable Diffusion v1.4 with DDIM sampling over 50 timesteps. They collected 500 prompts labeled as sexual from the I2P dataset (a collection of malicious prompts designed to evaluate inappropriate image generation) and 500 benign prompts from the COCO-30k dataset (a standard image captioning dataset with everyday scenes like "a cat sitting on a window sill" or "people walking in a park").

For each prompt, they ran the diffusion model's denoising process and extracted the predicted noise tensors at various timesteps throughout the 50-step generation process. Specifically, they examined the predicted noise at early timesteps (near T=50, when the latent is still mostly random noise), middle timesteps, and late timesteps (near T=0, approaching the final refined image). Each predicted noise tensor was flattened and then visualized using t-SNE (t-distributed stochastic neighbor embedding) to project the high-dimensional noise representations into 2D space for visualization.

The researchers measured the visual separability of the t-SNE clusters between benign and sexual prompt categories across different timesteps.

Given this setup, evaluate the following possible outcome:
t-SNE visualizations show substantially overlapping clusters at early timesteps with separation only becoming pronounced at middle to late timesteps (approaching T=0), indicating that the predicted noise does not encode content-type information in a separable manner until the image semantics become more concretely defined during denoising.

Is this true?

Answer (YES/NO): NO